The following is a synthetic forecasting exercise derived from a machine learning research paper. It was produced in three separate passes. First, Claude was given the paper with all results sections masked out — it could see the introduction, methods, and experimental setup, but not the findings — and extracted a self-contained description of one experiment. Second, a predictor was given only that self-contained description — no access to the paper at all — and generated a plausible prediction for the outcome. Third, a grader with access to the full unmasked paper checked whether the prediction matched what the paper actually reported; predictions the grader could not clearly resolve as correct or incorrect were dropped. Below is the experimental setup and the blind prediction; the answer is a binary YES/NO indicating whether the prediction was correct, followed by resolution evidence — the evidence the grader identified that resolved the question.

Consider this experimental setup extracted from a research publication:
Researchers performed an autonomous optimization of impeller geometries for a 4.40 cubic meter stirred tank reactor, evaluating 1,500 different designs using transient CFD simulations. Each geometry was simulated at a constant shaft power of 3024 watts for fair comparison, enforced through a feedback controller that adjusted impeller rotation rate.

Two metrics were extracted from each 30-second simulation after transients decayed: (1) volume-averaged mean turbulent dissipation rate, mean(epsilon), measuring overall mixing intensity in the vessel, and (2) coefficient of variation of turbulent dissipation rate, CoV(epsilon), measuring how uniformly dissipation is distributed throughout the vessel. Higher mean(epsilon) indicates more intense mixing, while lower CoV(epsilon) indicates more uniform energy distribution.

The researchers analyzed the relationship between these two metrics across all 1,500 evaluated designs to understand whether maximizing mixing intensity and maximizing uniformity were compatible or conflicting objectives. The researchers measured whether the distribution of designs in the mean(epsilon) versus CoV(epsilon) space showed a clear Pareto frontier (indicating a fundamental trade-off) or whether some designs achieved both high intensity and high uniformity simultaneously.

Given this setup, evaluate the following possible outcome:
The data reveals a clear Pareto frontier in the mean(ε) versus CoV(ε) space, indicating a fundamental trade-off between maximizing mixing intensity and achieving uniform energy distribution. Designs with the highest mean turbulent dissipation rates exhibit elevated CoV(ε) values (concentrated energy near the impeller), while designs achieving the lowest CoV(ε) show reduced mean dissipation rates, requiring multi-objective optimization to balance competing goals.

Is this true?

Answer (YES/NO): YES